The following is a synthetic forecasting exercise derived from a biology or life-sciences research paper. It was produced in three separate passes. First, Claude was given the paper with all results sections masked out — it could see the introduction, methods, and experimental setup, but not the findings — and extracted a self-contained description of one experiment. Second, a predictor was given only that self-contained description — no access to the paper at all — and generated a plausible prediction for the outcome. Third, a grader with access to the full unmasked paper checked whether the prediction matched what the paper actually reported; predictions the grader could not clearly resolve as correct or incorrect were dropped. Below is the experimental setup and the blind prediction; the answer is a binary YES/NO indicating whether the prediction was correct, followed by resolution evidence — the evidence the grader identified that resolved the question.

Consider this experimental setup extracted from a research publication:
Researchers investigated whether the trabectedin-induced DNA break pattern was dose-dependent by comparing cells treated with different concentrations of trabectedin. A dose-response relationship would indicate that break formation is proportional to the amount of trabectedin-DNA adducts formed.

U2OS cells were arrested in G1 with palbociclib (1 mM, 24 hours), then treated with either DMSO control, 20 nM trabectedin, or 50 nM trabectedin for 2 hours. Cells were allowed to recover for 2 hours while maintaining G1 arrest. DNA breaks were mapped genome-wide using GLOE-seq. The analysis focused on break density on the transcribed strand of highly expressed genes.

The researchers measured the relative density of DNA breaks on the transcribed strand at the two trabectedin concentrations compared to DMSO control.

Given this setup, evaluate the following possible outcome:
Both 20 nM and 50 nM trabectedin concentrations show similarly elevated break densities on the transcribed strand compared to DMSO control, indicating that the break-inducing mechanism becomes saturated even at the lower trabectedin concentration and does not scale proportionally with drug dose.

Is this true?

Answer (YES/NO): NO